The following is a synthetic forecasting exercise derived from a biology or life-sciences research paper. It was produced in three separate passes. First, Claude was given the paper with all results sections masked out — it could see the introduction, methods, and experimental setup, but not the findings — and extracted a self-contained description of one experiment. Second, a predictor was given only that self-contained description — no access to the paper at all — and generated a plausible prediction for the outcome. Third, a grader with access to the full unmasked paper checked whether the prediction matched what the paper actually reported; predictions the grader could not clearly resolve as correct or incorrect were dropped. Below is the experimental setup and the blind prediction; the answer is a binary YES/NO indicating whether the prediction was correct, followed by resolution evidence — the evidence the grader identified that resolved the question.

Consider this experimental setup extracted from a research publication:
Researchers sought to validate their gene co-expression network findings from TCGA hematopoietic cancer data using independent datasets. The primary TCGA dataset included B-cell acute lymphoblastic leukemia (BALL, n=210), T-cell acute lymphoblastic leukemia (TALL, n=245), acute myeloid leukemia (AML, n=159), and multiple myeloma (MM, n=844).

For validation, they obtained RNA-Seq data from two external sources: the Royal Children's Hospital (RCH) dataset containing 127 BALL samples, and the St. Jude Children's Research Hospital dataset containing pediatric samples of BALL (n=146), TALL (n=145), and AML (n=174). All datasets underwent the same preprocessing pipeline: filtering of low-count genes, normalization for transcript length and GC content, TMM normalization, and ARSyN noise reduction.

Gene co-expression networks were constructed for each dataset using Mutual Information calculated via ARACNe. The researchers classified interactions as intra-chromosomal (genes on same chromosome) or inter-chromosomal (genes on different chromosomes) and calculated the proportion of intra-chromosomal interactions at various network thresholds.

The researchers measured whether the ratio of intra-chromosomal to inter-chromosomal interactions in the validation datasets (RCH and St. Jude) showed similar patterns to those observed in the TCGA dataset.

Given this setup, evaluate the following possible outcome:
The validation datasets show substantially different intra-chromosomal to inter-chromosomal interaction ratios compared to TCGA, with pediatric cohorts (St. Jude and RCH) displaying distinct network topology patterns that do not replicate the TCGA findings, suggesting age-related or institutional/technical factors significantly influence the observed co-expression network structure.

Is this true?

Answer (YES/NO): NO